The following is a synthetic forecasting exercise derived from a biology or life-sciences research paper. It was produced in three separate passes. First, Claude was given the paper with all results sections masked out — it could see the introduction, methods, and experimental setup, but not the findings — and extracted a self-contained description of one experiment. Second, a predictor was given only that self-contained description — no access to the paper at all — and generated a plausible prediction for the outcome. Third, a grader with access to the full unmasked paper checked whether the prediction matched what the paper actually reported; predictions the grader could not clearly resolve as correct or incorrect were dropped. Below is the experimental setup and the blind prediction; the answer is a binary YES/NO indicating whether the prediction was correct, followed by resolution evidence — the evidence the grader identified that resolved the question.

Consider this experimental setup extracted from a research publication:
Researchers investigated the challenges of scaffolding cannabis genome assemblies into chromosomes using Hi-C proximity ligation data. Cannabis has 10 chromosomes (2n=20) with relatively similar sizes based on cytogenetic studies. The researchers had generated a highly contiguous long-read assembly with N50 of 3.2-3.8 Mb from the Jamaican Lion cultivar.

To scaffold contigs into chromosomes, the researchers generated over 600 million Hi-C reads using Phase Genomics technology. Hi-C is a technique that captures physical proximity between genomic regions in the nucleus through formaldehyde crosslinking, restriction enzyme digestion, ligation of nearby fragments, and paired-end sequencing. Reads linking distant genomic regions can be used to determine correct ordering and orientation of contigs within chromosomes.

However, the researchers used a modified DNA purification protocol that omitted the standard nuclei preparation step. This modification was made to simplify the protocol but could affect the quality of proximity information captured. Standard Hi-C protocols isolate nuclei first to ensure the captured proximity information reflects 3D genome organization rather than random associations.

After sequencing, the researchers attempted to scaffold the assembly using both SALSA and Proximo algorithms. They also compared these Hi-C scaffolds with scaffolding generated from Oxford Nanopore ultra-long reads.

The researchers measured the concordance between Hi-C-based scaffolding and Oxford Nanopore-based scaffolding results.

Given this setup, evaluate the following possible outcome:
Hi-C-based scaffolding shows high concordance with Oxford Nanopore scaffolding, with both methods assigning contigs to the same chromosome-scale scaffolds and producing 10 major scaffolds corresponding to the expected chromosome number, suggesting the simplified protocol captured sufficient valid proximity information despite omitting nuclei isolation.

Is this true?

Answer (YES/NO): NO